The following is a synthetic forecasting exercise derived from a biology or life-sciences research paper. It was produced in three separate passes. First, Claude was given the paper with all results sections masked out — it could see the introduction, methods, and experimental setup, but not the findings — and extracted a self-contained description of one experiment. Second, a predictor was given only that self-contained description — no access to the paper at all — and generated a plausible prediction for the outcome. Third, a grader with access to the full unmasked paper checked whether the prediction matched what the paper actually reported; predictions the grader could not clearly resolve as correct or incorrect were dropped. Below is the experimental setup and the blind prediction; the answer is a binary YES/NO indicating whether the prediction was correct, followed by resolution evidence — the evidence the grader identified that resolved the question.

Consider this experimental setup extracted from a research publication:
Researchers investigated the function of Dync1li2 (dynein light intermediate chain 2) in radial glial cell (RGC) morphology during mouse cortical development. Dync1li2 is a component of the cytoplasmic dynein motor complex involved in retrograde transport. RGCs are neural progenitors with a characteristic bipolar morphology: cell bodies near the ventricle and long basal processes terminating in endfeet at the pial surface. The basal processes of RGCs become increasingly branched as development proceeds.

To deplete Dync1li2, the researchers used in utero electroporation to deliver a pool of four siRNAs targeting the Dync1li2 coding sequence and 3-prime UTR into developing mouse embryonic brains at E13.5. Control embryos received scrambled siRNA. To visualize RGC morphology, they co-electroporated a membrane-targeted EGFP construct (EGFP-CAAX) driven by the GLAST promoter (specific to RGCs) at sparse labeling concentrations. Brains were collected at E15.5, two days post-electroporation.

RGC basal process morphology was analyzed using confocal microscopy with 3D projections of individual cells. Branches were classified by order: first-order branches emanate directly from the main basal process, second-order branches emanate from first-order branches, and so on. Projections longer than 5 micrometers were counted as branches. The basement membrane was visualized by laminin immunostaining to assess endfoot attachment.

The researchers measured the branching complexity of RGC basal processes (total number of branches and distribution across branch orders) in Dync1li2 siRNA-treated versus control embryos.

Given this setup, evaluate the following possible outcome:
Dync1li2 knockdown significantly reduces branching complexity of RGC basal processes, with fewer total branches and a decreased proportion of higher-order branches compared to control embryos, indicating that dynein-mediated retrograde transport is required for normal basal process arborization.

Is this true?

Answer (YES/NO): NO